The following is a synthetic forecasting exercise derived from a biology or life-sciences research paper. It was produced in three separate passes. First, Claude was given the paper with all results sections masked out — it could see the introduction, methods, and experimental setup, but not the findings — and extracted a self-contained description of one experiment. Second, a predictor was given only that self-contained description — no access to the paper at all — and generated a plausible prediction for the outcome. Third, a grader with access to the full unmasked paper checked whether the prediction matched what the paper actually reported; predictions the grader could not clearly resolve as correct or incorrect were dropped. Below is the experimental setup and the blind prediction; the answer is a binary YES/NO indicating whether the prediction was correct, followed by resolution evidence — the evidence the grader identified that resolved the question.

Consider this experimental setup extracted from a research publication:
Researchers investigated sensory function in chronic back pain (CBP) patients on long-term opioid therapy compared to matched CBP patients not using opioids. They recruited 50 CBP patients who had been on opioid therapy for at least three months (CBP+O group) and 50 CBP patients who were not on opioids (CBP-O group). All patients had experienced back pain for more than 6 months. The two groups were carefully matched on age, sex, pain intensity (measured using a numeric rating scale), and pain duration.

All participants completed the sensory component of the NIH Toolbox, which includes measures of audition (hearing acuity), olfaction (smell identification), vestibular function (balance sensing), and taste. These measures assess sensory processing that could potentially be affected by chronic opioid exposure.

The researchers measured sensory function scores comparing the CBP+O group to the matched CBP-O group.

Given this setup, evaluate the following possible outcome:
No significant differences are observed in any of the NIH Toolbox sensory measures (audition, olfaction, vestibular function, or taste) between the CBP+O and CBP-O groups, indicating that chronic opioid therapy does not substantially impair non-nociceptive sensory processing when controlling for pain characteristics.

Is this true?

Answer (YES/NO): YES